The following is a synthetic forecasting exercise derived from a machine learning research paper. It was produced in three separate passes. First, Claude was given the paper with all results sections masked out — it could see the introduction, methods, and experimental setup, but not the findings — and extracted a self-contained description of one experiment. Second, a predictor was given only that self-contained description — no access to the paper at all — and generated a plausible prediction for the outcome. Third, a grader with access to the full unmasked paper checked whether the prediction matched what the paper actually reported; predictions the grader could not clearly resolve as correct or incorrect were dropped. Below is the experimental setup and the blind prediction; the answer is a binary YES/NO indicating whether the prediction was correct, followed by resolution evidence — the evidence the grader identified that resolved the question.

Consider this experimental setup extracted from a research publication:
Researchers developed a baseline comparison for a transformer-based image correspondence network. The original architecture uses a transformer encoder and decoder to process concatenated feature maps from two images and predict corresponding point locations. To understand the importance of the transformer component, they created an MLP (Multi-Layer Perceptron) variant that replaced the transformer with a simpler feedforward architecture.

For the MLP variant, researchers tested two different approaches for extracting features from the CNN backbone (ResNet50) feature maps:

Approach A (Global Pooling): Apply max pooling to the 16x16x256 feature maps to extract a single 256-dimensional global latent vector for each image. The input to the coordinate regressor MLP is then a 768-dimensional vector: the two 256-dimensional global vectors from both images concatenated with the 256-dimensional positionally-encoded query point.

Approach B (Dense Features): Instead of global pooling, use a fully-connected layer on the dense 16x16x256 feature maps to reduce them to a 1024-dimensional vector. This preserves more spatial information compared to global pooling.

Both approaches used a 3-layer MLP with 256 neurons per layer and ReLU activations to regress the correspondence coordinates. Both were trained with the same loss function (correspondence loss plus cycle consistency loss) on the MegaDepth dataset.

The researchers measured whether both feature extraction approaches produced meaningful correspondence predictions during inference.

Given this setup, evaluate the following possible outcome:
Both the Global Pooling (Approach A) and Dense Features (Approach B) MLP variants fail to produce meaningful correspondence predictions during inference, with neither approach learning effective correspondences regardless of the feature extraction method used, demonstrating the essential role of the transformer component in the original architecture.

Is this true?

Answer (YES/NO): NO